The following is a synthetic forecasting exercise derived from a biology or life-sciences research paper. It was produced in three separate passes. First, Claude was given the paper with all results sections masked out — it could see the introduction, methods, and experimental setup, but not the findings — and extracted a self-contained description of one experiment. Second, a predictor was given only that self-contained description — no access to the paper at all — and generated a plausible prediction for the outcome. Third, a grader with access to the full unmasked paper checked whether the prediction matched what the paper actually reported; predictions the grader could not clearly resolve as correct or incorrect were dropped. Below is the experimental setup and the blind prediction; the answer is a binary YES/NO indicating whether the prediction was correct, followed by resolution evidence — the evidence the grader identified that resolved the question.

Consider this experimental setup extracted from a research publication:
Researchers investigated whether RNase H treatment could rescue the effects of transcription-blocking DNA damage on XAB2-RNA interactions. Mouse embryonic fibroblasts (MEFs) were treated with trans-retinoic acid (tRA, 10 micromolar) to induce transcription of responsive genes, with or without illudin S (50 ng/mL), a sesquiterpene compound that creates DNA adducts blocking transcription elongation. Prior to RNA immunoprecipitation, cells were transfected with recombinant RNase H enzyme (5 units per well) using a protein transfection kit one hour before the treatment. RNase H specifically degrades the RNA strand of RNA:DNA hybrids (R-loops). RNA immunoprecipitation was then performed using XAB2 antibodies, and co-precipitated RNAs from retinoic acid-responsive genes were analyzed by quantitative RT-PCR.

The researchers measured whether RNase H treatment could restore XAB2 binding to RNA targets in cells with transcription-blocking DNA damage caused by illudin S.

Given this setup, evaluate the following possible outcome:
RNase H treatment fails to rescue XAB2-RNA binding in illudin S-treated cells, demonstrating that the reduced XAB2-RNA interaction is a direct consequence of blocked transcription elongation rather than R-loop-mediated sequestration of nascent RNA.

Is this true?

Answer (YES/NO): NO